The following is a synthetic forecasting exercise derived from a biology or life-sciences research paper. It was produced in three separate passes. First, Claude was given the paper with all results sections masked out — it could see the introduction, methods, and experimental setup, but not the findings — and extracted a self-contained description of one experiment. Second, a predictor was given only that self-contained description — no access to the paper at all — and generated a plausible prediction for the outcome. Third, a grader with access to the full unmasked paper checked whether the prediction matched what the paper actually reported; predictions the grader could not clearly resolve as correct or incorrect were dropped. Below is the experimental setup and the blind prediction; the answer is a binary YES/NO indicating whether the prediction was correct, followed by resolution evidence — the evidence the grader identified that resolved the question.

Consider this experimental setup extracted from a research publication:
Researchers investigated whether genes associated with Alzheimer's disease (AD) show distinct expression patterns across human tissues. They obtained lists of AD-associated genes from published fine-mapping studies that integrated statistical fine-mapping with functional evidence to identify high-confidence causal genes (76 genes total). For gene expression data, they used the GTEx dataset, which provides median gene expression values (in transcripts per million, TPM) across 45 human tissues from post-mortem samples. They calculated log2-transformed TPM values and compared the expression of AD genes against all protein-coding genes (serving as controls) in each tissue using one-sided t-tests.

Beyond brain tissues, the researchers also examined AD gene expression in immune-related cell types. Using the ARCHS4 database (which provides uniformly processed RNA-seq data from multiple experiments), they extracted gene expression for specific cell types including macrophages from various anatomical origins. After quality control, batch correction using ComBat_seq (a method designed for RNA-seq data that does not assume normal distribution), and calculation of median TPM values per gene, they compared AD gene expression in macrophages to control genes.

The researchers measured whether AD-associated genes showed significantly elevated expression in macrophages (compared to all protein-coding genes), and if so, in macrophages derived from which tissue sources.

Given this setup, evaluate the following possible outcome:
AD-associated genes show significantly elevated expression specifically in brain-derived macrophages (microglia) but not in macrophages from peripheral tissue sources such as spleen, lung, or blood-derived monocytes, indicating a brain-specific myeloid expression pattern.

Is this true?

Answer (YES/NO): NO